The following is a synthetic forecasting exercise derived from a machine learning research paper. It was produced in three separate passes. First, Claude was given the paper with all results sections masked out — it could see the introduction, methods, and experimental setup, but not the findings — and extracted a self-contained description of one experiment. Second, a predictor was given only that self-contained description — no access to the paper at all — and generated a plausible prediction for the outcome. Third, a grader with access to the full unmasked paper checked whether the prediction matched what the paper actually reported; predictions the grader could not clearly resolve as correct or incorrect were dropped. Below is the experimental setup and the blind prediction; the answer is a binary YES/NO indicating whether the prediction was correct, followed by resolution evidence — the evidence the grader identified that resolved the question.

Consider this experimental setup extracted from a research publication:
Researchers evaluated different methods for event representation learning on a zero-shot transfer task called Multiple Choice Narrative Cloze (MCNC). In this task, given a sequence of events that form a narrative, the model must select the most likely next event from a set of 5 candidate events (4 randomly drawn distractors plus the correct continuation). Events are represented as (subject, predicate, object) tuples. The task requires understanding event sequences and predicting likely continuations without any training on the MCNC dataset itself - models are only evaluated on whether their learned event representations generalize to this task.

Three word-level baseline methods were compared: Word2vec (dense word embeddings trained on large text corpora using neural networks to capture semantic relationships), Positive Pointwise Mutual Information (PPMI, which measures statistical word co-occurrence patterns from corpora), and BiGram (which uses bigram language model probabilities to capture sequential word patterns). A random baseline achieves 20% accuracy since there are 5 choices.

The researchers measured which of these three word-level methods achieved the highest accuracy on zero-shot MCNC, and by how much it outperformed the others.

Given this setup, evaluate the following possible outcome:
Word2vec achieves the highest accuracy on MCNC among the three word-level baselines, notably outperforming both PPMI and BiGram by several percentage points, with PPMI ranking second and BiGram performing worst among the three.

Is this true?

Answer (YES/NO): YES